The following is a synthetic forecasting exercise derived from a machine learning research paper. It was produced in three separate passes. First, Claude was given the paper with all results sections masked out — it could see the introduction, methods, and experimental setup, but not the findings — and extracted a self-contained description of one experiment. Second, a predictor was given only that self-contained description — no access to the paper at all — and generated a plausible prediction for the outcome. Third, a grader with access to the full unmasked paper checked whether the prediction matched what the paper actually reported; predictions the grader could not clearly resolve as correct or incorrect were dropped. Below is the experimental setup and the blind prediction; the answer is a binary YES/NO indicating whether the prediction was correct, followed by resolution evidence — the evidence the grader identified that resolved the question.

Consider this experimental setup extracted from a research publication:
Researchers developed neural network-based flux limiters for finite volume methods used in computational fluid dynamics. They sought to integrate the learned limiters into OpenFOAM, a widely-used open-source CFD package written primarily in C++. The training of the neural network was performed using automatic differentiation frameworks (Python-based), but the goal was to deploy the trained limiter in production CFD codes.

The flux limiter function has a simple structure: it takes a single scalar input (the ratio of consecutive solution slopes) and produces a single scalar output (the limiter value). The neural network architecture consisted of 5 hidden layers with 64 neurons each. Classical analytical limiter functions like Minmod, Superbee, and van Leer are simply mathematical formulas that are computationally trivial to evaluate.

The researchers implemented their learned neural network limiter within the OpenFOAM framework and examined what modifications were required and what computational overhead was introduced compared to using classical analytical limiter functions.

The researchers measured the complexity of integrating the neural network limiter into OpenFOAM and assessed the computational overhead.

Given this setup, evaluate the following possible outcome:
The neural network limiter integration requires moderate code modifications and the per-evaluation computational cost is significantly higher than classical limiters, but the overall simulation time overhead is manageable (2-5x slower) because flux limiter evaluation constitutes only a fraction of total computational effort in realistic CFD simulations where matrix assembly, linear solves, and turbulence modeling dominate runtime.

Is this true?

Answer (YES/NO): NO